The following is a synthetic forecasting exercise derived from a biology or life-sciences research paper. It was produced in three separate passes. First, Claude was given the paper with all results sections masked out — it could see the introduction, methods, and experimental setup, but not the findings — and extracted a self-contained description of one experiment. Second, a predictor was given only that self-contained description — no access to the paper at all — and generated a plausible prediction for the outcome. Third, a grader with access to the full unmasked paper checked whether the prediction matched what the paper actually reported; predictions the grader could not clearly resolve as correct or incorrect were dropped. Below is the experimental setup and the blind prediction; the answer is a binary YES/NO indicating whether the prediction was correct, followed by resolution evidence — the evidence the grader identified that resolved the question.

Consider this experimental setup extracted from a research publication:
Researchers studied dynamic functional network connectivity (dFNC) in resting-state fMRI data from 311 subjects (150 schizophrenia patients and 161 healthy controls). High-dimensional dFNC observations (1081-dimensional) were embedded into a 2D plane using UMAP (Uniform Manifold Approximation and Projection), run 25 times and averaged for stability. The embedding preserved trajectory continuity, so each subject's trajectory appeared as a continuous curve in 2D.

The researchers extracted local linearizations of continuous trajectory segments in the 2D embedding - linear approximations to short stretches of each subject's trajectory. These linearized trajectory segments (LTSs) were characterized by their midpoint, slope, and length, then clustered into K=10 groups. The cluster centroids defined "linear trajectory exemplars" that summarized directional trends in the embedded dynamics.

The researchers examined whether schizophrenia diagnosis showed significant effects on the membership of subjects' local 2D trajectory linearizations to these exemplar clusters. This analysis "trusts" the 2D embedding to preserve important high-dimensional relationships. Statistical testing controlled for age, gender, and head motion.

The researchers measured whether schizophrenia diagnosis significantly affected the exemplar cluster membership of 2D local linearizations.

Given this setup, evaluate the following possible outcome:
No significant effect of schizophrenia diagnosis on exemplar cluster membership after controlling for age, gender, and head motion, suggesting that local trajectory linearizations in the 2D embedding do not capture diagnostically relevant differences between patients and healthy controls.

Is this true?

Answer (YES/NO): YES